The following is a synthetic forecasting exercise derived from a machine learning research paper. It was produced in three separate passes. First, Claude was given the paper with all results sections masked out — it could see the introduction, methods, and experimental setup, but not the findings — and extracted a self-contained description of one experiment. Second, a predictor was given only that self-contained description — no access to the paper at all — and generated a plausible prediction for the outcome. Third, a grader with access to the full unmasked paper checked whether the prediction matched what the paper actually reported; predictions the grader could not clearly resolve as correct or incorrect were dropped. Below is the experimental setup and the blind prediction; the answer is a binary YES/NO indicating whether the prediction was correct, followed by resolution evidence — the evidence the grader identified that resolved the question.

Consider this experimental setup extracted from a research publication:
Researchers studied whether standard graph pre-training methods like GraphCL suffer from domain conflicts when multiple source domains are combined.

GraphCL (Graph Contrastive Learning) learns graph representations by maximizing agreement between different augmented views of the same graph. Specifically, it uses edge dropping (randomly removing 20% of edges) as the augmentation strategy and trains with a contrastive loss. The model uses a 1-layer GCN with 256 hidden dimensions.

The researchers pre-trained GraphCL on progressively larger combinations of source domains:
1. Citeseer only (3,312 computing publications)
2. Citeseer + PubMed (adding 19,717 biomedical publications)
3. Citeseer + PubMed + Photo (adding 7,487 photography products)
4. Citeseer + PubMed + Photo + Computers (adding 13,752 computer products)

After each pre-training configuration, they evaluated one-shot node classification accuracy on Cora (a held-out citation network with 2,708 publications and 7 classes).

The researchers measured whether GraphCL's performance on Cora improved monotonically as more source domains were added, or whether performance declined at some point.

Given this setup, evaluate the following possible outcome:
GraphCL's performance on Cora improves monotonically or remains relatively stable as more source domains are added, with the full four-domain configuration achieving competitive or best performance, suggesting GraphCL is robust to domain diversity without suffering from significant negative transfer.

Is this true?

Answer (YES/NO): NO